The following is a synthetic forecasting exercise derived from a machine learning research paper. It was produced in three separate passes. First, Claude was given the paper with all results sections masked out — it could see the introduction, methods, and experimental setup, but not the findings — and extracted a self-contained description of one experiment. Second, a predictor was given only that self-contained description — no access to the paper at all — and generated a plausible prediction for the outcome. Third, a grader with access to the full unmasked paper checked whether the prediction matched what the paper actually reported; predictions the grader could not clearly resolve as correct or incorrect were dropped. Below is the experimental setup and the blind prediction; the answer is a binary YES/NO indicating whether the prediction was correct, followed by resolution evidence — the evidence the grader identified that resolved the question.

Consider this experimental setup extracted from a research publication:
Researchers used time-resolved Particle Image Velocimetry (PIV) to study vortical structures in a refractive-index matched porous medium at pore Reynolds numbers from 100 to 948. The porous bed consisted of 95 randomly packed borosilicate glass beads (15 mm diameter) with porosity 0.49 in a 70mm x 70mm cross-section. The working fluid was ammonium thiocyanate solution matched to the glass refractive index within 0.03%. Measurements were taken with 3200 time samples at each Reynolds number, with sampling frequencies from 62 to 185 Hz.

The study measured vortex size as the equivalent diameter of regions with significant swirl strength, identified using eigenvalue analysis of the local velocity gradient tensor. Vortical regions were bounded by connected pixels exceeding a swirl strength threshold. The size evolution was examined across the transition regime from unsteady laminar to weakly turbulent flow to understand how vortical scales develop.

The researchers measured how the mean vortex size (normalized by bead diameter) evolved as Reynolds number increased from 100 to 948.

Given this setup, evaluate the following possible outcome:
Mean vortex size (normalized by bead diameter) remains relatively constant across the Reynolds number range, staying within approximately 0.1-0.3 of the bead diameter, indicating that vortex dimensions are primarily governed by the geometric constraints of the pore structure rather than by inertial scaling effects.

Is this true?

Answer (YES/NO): NO